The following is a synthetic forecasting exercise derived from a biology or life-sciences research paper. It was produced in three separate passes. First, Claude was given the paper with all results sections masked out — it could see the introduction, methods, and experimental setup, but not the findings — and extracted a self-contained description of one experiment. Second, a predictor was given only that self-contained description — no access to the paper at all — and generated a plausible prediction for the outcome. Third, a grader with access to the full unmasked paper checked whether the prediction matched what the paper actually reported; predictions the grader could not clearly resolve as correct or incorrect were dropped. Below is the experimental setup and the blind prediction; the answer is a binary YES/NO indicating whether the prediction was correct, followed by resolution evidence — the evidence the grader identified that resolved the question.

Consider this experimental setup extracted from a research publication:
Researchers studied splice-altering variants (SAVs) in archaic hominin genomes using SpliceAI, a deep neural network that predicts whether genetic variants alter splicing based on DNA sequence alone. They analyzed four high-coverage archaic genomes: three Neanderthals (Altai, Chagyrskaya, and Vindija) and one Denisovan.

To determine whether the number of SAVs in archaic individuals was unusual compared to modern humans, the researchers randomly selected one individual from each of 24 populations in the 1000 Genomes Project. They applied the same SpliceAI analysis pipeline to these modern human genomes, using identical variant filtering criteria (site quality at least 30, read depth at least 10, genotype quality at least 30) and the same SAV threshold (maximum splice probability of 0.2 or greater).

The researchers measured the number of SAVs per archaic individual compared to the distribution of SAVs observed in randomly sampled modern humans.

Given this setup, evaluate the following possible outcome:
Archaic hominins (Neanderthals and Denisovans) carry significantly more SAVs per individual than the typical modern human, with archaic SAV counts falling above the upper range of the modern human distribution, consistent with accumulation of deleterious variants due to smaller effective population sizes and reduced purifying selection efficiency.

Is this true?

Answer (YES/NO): NO